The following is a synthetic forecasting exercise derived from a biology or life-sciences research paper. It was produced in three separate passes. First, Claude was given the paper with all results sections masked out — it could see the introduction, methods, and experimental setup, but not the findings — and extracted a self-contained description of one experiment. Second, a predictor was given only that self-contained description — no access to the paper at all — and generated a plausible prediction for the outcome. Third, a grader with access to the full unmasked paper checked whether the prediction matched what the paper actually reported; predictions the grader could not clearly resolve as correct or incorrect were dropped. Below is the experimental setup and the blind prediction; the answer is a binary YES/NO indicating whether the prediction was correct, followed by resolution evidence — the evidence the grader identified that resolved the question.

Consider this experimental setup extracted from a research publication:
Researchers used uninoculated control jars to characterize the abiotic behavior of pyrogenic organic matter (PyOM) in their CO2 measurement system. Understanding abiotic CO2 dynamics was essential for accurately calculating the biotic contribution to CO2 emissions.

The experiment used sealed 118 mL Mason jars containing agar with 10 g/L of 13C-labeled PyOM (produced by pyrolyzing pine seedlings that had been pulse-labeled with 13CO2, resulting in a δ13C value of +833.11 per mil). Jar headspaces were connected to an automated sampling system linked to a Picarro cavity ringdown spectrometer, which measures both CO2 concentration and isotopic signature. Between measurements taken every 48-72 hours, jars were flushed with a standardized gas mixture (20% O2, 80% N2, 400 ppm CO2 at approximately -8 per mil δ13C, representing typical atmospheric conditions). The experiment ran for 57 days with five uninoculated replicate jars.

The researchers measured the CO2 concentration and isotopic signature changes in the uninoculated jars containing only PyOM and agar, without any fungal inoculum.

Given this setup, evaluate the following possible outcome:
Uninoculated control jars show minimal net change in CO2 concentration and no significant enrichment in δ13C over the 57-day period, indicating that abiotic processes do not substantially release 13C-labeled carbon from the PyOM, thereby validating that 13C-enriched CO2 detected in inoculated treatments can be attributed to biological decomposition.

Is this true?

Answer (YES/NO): NO